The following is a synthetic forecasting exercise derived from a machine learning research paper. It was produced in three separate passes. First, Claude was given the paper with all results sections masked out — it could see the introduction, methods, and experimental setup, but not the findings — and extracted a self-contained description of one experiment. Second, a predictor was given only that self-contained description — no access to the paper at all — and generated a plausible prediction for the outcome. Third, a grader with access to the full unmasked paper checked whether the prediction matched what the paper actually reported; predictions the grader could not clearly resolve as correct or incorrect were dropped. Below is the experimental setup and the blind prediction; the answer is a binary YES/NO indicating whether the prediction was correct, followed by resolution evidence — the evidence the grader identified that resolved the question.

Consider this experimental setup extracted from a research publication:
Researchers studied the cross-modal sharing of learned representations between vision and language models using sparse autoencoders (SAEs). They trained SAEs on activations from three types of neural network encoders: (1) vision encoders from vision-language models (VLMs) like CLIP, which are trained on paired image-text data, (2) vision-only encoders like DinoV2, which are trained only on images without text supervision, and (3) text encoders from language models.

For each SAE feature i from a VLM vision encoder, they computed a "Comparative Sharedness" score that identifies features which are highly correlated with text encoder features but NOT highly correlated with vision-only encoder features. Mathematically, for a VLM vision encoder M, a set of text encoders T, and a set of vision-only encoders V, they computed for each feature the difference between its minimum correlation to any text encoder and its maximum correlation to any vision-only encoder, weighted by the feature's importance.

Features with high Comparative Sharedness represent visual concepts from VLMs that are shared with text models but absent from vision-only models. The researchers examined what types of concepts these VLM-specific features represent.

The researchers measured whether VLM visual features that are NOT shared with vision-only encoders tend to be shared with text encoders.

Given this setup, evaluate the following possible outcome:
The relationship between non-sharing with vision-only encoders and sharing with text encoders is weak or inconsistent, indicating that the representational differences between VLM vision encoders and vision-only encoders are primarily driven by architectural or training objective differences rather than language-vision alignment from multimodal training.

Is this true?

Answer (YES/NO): NO